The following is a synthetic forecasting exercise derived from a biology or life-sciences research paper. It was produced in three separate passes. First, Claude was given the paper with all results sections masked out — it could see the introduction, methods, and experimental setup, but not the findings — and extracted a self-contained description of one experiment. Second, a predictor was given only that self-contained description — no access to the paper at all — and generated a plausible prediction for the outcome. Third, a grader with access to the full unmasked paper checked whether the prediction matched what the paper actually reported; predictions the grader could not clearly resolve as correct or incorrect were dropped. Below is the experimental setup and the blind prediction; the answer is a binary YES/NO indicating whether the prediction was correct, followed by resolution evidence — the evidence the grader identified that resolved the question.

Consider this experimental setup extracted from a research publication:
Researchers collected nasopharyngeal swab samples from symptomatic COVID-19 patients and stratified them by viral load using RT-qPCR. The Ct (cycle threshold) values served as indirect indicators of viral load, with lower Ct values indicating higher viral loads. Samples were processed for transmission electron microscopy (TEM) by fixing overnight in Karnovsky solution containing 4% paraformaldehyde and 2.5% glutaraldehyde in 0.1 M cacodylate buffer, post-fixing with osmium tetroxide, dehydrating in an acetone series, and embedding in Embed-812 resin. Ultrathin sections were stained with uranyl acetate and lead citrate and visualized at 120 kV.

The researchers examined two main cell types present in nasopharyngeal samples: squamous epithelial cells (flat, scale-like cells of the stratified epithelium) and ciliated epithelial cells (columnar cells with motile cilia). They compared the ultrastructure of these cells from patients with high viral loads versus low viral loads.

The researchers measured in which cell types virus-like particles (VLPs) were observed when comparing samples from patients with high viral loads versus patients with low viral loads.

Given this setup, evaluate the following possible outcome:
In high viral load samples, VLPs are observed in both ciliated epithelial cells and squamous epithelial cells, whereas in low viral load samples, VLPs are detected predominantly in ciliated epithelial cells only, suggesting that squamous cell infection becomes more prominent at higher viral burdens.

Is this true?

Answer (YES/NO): NO